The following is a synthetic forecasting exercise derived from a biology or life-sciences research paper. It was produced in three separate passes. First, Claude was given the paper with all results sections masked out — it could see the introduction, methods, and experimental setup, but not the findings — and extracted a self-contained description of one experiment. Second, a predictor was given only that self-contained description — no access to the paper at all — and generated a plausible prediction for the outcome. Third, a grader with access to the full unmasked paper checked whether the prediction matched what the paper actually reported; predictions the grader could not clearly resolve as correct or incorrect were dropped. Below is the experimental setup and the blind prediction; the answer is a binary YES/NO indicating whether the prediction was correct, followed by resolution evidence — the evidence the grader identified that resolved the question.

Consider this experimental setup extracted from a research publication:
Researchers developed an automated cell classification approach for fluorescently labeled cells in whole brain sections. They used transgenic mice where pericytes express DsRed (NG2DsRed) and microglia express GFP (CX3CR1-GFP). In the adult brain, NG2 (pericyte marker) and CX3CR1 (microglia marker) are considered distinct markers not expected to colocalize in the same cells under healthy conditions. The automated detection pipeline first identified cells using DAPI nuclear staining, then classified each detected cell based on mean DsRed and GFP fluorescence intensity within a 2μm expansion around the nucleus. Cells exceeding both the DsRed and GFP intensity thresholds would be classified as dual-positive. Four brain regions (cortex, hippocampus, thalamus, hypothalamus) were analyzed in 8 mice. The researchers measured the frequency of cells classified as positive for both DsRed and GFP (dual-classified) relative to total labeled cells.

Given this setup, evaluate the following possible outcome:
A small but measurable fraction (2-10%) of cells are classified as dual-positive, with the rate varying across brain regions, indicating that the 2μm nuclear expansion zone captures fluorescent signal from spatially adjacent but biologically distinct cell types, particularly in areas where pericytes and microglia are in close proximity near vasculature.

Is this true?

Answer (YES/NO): NO